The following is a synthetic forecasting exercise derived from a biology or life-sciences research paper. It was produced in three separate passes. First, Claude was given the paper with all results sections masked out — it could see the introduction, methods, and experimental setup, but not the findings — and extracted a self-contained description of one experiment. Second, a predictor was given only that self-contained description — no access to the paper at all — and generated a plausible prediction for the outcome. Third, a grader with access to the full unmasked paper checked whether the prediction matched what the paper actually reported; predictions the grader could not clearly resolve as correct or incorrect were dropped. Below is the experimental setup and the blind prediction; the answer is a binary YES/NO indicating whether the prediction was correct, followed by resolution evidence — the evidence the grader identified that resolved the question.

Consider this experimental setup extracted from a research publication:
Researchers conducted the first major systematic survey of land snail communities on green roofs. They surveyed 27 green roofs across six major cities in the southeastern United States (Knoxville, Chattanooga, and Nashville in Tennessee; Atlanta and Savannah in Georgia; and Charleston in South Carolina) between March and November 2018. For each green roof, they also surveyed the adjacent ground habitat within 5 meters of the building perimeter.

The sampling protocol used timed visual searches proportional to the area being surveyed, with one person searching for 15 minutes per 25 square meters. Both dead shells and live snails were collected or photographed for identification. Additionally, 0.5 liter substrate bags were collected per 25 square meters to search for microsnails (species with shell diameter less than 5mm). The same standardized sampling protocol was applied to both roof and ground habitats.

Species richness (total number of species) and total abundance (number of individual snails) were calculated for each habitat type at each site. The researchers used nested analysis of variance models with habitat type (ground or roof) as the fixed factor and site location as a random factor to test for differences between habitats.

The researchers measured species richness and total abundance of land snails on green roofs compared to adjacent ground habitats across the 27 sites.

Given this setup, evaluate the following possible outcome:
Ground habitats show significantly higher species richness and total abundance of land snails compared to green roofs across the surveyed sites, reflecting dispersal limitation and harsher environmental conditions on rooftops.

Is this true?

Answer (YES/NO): NO